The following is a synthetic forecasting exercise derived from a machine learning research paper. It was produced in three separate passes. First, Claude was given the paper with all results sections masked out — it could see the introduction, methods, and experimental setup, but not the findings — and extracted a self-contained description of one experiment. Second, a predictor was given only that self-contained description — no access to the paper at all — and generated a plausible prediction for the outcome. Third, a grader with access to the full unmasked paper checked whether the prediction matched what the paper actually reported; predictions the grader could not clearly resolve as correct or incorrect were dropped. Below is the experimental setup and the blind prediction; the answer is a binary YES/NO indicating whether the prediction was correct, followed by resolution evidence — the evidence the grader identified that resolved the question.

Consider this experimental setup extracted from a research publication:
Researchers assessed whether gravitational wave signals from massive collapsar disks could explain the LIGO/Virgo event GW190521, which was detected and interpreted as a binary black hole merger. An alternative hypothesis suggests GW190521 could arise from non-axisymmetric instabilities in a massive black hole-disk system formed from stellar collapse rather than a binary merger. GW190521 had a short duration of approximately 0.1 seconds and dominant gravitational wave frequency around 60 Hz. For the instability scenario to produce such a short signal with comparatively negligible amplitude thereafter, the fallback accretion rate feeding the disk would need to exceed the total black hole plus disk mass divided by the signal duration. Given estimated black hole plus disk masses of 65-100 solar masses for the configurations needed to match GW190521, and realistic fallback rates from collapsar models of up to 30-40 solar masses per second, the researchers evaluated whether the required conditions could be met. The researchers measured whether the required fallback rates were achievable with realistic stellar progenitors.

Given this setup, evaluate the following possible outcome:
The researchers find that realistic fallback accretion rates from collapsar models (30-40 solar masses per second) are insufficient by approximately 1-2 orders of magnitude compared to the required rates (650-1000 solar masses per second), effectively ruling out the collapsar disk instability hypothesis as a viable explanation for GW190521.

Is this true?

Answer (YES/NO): YES